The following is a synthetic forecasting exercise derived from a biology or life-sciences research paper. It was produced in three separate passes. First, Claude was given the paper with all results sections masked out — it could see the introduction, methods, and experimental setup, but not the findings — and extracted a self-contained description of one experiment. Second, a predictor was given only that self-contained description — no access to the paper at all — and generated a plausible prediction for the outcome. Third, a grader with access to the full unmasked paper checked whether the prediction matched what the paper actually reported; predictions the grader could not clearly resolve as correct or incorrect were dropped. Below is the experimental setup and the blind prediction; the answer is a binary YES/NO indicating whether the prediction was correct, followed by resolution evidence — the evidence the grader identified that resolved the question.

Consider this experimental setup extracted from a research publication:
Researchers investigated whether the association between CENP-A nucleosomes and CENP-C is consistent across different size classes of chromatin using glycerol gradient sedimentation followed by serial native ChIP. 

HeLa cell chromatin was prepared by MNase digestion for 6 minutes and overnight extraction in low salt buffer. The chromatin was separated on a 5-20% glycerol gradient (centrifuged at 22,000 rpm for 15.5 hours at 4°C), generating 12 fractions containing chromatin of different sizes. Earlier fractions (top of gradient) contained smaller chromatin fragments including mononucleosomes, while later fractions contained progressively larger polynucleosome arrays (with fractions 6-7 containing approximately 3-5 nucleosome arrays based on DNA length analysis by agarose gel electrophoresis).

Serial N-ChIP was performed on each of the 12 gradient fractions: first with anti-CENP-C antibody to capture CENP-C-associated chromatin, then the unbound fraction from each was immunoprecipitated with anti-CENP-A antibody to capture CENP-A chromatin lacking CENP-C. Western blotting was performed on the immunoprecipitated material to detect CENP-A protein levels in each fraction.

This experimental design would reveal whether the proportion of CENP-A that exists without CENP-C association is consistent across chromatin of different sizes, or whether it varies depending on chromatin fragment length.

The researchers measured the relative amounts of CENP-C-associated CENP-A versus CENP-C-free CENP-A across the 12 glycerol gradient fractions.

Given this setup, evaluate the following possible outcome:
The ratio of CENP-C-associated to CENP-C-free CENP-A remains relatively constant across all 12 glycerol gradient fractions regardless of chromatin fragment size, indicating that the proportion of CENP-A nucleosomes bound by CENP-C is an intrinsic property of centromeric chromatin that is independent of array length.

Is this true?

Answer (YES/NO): NO